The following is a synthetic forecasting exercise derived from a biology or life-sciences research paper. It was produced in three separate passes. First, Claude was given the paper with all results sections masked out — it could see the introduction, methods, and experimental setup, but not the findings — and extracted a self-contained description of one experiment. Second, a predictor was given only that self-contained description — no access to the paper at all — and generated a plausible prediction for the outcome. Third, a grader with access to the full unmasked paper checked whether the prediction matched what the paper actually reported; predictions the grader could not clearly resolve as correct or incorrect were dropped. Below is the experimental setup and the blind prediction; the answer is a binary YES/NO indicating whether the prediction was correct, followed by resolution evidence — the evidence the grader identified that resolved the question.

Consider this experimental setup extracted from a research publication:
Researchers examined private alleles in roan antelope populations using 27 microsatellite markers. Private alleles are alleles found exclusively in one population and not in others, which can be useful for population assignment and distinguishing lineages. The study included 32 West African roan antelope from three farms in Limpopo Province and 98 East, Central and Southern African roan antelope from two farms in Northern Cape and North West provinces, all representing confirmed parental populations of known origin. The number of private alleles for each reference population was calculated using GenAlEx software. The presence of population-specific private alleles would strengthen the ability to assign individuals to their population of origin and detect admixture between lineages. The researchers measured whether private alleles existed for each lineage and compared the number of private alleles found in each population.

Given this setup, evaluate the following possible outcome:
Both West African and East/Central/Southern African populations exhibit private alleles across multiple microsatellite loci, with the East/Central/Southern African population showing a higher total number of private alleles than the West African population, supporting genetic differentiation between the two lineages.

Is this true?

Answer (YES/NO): NO